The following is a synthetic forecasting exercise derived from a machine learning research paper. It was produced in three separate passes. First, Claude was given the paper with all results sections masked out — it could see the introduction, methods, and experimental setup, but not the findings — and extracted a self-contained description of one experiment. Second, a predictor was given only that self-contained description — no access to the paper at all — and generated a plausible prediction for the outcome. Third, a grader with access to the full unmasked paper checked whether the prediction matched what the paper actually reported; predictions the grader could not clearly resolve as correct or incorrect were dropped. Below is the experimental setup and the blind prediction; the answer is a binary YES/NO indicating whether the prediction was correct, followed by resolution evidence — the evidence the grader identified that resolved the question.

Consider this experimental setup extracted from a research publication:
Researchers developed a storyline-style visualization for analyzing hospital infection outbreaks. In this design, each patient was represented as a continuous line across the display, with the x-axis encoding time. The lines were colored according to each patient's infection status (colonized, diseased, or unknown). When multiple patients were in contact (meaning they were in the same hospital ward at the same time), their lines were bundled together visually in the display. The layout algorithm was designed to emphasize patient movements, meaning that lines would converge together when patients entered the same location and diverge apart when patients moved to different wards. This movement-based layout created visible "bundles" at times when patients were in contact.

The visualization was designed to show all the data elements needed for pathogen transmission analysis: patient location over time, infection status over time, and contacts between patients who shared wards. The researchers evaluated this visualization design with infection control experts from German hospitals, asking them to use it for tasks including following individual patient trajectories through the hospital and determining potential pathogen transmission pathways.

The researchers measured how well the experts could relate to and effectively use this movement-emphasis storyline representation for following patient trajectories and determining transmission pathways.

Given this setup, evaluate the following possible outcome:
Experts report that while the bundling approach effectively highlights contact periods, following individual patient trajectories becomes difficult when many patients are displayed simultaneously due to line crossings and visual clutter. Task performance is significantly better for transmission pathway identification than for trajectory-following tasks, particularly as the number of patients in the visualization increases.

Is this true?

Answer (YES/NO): NO